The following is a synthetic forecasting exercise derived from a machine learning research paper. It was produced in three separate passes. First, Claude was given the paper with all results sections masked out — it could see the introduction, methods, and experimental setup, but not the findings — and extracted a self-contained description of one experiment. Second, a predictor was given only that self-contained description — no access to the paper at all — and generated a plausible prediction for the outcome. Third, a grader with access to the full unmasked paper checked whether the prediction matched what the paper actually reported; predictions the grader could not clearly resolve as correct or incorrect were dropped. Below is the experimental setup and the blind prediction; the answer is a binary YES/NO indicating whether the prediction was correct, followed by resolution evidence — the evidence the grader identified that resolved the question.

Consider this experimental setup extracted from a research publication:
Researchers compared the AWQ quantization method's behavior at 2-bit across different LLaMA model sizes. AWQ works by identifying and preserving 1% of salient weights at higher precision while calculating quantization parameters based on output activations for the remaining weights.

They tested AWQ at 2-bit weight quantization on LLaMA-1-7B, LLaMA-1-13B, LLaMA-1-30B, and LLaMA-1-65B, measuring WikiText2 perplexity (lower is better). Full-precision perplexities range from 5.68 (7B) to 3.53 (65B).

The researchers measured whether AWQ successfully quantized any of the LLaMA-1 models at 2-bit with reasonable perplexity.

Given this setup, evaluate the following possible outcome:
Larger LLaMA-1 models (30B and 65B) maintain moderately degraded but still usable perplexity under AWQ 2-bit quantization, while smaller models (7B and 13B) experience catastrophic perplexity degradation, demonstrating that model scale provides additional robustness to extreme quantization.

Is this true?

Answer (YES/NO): NO